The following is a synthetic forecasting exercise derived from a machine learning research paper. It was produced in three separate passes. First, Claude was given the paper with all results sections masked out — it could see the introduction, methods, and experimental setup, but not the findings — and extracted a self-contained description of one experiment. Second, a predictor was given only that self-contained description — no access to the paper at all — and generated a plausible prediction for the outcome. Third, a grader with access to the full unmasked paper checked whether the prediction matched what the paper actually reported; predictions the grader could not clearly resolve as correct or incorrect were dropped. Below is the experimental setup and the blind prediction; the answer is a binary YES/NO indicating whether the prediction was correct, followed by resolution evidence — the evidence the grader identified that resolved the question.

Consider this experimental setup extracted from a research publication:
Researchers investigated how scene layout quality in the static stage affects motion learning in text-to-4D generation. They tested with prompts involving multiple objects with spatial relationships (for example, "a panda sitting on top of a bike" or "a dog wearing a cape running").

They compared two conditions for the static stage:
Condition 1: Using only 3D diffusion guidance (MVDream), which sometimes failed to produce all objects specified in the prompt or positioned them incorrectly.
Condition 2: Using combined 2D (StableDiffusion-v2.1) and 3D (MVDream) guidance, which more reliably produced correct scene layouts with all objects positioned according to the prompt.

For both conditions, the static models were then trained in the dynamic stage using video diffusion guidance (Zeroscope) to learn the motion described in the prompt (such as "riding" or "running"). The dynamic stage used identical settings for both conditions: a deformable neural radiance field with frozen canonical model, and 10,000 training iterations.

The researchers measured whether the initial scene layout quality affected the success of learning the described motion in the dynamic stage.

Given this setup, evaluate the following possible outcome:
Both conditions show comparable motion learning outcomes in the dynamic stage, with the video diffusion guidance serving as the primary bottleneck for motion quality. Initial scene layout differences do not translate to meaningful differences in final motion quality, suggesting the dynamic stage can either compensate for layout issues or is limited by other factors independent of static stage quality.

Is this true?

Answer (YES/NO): NO